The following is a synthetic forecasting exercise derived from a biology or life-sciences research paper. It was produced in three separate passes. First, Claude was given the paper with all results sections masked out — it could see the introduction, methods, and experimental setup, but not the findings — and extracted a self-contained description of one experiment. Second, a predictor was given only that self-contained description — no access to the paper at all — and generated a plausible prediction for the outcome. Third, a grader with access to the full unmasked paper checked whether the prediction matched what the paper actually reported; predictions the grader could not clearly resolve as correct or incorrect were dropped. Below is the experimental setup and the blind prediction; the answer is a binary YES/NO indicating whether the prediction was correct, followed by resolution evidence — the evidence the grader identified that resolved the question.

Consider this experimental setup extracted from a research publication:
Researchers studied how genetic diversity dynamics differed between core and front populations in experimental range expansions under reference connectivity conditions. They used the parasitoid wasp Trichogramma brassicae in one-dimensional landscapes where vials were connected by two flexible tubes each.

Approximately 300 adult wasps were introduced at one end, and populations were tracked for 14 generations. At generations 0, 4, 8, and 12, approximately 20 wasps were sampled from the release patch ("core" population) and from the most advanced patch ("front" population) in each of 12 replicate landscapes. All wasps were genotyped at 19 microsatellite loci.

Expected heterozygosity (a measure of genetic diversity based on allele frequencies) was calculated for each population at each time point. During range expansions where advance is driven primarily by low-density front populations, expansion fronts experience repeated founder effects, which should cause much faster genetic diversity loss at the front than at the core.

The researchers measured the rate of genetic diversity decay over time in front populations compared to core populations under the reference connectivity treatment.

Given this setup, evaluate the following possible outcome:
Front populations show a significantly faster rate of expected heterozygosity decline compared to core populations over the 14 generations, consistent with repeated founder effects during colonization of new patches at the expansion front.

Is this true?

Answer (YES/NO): YES